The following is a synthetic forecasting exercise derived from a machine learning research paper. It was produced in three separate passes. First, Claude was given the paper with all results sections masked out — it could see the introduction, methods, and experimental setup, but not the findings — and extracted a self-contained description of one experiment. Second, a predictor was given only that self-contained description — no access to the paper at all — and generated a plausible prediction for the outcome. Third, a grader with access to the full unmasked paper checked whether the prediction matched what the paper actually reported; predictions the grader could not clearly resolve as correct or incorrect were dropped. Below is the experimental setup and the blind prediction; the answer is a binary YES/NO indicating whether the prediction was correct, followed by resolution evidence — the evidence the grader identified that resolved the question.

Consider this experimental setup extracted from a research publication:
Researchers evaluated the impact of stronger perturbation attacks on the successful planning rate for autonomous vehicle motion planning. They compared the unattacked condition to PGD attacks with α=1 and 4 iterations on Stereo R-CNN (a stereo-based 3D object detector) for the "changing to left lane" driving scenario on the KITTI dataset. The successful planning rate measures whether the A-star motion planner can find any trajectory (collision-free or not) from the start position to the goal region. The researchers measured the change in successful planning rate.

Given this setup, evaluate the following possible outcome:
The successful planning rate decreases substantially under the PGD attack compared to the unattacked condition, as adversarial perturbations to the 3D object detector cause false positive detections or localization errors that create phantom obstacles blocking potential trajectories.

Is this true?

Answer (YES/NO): NO